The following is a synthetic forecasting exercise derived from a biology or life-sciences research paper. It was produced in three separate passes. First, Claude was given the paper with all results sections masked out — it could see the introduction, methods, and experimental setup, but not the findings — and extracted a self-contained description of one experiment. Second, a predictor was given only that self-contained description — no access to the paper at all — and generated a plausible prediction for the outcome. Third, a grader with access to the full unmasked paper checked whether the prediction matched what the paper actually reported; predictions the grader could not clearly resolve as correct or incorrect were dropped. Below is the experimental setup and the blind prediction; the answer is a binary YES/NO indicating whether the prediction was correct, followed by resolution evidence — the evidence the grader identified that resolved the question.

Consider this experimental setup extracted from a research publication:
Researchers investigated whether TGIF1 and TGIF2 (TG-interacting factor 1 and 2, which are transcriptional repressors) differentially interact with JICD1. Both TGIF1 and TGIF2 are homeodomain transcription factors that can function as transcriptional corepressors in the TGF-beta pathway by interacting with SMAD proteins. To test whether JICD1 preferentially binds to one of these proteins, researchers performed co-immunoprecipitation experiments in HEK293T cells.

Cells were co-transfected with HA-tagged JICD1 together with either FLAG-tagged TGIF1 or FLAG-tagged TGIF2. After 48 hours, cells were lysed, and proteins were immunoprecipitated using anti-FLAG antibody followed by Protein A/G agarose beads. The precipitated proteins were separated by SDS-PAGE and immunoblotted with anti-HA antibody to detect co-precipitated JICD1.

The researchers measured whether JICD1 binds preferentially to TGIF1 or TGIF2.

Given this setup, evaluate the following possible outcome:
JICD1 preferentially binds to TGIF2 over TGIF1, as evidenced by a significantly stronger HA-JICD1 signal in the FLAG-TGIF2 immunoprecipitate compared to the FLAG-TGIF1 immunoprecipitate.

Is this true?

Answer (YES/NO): YES